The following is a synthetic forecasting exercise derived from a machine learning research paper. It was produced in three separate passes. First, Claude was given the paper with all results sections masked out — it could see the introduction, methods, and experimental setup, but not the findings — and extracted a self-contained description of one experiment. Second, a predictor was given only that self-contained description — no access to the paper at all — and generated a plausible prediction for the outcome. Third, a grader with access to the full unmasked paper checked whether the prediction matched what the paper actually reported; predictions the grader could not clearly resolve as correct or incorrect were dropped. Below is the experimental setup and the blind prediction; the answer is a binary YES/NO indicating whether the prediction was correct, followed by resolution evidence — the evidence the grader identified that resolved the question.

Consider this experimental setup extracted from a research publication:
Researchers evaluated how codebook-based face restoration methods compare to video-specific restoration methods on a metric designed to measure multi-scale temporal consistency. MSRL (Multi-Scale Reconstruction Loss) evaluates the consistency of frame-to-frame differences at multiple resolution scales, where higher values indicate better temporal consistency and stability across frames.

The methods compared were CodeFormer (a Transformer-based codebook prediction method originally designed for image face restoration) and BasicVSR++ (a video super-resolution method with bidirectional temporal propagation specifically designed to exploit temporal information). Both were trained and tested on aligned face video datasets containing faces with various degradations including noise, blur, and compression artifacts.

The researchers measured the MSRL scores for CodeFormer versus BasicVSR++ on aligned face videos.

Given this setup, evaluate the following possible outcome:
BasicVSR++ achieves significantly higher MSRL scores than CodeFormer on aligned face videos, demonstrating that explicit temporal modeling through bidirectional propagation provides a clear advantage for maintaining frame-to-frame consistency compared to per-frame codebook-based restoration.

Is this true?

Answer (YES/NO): NO